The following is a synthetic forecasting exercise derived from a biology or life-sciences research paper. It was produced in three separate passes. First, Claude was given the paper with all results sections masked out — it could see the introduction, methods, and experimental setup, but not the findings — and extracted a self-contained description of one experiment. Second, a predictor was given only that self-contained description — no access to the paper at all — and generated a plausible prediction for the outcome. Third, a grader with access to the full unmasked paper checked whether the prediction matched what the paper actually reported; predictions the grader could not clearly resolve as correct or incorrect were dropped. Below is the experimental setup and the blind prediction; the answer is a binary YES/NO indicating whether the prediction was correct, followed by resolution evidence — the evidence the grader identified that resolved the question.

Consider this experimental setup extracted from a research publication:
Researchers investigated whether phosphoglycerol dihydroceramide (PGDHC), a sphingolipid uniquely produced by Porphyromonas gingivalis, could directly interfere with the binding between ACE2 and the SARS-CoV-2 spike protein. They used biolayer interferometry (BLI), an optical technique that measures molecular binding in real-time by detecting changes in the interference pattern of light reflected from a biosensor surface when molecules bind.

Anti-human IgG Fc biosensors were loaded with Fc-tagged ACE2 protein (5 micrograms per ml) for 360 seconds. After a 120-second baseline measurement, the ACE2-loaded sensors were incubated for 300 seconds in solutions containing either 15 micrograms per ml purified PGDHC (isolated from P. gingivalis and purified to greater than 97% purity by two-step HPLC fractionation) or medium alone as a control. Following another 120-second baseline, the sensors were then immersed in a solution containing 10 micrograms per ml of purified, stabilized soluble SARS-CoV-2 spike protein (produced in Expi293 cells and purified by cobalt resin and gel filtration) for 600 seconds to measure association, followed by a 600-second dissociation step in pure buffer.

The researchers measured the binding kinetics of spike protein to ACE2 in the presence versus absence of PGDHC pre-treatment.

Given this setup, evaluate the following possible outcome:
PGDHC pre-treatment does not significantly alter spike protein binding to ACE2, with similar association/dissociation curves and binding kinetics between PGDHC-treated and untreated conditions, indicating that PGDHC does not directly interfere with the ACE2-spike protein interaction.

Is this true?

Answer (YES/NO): YES